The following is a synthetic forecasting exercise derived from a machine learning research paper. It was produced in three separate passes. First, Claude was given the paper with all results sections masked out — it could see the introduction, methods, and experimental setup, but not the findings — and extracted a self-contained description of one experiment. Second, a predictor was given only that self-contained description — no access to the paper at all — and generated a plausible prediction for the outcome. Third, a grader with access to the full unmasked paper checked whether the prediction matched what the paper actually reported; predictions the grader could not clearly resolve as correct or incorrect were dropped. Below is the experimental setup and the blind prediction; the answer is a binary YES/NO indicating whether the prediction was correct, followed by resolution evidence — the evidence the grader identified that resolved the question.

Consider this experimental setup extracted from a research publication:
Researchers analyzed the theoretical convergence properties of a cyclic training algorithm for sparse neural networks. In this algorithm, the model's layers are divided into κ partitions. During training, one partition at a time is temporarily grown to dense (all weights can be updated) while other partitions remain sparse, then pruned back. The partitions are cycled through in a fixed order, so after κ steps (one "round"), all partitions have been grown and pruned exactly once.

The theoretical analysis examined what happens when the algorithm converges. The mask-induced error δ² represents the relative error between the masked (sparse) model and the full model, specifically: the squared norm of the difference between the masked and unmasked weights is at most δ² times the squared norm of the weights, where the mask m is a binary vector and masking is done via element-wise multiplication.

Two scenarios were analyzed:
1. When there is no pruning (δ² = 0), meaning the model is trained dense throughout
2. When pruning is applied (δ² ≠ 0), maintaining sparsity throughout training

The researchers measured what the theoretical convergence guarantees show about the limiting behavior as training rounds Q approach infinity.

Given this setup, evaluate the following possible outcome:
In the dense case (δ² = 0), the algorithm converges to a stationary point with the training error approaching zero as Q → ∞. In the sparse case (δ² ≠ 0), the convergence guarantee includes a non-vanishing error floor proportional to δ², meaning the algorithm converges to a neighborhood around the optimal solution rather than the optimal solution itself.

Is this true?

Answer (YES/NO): YES